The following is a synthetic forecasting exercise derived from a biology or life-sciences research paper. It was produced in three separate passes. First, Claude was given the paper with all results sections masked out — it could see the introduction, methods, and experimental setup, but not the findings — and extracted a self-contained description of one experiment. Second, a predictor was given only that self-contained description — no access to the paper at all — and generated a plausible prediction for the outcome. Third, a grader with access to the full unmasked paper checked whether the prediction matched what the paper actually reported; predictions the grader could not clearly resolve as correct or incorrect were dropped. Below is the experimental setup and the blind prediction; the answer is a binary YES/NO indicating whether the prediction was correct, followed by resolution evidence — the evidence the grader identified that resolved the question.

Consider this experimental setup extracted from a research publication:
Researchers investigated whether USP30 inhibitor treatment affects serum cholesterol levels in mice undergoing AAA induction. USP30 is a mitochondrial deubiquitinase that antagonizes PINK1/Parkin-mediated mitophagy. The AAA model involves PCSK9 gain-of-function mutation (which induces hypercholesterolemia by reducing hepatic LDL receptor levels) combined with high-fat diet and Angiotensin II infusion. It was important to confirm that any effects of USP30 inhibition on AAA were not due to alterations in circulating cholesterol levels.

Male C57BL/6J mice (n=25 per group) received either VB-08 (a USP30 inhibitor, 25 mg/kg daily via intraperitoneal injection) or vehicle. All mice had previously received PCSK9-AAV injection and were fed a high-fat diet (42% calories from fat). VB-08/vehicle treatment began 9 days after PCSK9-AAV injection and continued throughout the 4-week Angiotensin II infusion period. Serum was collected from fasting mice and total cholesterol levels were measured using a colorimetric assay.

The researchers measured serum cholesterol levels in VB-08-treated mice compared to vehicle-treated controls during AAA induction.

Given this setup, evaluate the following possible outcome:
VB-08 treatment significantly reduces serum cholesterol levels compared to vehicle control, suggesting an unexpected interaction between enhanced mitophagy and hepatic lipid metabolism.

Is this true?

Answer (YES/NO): NO